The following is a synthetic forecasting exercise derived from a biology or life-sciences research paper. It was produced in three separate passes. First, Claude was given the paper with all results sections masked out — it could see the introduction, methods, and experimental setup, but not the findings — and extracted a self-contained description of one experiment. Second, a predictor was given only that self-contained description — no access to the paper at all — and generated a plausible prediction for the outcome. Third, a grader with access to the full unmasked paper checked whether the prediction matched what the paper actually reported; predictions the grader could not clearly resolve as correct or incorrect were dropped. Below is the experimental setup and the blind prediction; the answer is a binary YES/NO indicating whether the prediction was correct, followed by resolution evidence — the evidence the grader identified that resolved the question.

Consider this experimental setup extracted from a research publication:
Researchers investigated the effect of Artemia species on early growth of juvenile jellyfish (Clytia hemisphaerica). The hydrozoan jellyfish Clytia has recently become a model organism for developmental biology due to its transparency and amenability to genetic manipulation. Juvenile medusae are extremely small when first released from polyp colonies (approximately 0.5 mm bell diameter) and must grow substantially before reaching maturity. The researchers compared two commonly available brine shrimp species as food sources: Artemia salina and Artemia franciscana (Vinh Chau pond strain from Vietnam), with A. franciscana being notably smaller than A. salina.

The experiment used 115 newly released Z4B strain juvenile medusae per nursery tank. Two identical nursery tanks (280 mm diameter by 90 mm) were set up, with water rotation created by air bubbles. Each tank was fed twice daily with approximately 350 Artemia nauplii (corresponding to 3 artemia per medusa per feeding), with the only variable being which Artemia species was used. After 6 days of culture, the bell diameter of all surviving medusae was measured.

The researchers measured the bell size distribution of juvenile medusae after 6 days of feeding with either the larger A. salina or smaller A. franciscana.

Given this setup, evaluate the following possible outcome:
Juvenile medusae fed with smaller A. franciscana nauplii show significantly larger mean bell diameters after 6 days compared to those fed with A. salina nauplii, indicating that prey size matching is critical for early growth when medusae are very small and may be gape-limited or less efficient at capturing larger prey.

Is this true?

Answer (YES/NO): NO